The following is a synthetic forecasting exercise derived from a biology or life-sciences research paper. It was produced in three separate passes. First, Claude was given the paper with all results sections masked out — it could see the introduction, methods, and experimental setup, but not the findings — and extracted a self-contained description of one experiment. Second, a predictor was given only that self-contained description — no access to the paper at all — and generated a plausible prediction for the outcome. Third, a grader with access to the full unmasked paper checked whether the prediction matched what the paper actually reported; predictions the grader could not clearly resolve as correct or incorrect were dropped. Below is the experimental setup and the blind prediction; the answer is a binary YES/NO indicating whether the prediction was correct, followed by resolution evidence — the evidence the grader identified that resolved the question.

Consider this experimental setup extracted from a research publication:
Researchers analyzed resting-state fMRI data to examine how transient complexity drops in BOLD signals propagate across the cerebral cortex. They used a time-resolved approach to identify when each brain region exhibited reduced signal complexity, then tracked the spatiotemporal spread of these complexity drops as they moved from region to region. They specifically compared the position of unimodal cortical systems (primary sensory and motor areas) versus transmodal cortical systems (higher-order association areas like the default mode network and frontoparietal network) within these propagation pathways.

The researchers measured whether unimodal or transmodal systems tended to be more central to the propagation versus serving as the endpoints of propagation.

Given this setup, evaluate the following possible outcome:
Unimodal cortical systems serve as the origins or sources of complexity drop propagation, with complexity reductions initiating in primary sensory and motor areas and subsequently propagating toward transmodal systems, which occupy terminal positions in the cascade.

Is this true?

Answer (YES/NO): YES